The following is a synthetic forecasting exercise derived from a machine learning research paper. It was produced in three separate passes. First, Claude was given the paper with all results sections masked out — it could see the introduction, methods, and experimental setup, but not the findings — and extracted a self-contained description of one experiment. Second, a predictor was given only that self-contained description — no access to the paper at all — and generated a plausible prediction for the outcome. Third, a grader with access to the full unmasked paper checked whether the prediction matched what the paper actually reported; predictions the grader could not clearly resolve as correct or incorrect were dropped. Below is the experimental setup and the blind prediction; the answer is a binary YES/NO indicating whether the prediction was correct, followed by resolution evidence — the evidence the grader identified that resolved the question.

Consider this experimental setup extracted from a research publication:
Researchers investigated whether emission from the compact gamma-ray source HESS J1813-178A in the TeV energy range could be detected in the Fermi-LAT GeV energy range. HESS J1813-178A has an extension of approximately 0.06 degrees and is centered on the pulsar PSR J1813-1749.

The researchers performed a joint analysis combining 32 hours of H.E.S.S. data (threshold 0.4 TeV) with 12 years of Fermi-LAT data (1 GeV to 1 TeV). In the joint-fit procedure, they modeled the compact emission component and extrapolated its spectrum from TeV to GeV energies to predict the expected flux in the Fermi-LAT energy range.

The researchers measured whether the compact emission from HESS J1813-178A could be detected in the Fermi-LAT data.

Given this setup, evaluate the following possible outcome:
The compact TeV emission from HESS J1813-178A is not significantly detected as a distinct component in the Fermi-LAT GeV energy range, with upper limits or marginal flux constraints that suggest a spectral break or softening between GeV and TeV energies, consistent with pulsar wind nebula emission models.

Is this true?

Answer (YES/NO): NO